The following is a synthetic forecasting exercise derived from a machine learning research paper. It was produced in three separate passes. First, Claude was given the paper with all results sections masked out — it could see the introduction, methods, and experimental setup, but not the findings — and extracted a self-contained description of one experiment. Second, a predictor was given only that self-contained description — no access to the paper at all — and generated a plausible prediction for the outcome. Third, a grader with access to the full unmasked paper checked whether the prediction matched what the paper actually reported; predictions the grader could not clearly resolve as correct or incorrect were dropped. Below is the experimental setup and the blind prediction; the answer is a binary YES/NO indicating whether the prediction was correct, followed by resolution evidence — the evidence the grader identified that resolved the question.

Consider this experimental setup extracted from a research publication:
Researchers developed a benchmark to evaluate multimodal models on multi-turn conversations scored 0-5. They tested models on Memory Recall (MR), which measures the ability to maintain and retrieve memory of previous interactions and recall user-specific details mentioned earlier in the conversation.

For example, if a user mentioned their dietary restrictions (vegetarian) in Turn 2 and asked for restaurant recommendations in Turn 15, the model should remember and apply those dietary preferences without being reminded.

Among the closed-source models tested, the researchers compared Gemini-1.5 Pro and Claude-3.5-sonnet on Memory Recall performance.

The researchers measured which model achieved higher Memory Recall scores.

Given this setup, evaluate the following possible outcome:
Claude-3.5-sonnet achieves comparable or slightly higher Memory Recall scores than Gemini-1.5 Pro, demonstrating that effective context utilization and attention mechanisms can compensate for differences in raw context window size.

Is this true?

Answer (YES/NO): NO